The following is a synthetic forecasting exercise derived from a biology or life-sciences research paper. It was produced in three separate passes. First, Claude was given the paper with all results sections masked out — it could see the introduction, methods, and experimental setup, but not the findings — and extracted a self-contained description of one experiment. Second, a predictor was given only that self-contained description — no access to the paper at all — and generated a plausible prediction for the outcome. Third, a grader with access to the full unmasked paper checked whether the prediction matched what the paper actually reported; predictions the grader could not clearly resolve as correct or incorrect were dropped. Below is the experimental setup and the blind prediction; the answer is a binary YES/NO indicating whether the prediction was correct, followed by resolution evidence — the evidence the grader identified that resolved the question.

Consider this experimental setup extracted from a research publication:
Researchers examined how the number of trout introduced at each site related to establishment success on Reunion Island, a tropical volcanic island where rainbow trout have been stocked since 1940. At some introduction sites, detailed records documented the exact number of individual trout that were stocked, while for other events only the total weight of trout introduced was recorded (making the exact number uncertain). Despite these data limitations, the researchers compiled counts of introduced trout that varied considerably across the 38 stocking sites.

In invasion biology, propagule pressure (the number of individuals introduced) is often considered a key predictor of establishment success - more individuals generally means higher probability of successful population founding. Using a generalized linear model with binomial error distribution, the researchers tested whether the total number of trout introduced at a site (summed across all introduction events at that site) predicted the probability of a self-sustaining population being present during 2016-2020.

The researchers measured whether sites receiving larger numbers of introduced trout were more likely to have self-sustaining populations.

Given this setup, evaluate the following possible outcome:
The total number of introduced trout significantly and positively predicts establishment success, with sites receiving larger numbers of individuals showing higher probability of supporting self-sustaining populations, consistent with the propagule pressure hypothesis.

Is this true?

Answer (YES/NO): NO